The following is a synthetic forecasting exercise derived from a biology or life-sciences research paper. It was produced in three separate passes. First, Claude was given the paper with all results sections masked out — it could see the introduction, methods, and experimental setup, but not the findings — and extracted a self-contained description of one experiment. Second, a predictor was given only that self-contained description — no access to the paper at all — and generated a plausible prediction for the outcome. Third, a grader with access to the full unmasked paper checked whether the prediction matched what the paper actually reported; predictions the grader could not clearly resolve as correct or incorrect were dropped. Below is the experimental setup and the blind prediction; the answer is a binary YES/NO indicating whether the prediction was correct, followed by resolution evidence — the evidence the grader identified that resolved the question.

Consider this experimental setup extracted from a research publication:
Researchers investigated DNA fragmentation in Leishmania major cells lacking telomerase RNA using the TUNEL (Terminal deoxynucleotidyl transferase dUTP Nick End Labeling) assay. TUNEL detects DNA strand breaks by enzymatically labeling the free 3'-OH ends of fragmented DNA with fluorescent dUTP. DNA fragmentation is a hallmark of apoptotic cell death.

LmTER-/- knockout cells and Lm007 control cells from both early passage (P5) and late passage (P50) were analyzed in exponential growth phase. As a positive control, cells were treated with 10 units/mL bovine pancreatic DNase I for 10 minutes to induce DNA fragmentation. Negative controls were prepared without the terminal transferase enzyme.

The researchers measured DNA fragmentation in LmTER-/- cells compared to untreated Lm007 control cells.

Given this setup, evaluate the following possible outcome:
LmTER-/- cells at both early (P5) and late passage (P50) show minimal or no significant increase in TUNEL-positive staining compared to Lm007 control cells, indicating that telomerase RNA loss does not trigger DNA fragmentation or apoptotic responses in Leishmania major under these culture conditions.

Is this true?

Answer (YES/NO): YES